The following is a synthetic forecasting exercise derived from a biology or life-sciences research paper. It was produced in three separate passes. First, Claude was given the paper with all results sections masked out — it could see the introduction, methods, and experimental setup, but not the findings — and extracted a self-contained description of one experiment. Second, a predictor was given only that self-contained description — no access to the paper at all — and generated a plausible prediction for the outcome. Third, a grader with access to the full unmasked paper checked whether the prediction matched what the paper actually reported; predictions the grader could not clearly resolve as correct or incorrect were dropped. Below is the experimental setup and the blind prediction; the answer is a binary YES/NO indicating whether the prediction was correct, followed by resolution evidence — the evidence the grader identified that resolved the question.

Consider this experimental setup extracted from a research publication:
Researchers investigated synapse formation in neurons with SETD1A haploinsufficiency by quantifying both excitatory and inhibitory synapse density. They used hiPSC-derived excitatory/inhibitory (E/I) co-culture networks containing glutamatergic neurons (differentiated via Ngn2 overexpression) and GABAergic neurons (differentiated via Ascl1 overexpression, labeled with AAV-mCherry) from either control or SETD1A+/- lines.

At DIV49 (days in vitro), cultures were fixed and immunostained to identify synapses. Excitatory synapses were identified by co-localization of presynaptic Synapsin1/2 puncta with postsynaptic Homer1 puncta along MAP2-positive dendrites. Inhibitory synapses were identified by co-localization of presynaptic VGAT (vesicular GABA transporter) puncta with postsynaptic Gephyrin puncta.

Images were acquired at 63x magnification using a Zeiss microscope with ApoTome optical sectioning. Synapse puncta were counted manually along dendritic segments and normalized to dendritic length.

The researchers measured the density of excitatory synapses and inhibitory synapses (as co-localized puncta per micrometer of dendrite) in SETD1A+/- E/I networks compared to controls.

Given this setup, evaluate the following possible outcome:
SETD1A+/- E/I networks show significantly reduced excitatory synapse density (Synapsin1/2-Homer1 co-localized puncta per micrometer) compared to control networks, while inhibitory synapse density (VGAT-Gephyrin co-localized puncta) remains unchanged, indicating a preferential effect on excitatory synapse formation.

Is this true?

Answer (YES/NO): NO